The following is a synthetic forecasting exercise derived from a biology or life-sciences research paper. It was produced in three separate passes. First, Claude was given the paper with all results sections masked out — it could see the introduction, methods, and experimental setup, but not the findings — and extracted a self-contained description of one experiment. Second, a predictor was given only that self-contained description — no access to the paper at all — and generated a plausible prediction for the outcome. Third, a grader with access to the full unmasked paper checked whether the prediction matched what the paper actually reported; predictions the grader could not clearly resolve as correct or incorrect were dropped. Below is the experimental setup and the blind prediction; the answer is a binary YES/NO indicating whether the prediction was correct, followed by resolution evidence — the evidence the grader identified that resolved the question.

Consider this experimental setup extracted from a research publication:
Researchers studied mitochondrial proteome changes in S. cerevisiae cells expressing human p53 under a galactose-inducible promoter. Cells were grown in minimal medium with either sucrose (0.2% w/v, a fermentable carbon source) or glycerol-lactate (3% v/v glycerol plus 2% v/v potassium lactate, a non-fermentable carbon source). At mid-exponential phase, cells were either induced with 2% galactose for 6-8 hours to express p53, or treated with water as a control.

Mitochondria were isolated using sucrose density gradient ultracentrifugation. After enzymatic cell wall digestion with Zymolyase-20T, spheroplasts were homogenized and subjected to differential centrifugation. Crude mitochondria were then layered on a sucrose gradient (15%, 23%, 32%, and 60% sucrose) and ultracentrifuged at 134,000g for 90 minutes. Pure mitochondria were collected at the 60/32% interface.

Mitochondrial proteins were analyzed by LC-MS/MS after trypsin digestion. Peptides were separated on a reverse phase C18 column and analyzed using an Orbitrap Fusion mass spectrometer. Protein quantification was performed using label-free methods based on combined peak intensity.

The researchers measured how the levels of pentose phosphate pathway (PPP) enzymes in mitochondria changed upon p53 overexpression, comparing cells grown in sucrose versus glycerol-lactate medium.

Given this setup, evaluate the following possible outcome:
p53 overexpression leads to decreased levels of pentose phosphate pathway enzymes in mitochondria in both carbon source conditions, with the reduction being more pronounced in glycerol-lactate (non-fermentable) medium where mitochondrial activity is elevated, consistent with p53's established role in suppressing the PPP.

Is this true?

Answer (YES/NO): NO